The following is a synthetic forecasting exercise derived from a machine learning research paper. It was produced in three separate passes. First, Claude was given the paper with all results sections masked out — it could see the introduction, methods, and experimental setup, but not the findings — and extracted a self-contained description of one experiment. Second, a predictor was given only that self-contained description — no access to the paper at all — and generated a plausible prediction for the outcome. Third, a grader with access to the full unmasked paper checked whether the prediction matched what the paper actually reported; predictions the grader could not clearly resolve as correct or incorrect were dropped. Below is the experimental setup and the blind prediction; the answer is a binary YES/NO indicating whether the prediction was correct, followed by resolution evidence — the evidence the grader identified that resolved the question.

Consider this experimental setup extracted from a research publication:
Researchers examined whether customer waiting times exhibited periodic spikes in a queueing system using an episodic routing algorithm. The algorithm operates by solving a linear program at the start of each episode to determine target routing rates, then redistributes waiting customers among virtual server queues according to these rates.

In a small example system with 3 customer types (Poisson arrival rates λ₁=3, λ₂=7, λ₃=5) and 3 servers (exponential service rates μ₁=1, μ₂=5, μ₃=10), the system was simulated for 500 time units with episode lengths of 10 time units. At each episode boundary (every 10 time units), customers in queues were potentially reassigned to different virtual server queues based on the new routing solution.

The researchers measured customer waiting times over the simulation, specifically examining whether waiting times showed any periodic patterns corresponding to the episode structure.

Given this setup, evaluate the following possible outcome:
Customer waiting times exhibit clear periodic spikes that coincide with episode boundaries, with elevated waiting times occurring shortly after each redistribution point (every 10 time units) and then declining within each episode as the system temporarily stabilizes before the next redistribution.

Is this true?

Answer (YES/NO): YES